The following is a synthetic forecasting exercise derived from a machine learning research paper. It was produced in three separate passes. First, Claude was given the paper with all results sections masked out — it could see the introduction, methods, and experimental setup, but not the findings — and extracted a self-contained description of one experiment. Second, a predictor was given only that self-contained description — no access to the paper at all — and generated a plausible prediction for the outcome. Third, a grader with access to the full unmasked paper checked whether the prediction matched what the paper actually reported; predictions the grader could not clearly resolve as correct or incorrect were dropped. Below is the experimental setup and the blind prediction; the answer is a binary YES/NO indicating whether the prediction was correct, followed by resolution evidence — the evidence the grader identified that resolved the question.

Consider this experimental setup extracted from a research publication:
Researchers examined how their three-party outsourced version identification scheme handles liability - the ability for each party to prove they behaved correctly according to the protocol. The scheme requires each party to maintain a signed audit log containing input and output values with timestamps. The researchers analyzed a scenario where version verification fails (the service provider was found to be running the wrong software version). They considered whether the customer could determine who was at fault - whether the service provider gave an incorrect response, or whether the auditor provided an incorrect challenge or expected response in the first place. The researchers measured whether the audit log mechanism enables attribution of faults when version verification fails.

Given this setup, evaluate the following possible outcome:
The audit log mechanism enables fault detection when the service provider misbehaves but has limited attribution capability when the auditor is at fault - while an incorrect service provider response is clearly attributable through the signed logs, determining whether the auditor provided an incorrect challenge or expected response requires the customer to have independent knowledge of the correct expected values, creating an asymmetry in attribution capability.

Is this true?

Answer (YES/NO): NO